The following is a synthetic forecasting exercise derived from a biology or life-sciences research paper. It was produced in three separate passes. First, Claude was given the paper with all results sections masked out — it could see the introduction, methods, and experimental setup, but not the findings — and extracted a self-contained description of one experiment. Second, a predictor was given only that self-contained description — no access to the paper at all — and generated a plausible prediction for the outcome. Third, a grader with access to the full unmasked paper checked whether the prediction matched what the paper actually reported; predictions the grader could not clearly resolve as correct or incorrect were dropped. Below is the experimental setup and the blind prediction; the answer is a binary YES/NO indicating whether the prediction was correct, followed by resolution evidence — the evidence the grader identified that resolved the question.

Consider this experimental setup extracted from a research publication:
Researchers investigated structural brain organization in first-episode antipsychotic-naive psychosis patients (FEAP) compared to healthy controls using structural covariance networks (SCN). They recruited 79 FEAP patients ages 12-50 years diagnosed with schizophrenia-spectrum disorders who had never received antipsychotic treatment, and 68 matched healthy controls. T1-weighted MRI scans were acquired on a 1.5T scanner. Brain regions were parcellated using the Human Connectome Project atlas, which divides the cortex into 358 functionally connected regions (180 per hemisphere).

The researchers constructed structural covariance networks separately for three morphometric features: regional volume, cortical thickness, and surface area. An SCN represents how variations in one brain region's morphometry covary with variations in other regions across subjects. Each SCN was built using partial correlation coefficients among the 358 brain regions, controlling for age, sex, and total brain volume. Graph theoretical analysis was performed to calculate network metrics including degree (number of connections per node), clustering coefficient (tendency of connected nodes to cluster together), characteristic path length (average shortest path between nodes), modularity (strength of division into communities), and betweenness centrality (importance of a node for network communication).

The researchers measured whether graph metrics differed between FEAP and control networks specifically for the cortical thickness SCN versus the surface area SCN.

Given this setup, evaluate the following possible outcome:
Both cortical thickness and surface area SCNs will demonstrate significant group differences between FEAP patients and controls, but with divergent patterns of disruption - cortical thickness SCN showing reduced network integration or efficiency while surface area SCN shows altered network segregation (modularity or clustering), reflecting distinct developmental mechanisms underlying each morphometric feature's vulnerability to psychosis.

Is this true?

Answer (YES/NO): NO